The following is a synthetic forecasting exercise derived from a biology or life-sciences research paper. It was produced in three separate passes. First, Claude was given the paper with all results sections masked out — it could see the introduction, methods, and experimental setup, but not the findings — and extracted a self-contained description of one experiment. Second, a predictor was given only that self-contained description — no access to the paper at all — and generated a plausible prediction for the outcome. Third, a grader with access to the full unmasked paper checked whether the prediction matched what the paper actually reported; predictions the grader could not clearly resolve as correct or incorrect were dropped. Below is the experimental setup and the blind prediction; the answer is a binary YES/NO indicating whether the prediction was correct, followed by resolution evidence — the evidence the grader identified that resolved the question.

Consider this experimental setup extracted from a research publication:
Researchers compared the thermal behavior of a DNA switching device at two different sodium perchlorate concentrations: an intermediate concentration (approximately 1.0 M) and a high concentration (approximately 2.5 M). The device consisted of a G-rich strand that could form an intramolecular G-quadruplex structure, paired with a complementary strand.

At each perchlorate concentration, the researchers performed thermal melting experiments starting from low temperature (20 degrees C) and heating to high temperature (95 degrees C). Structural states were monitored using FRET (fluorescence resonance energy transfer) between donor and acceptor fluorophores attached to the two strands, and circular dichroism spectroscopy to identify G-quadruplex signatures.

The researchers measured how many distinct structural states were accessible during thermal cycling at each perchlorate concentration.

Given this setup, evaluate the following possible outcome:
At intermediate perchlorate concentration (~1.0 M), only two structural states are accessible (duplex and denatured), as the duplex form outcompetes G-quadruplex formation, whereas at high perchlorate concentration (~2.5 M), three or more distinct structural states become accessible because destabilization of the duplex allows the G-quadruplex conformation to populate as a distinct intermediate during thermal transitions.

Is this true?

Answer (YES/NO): NO